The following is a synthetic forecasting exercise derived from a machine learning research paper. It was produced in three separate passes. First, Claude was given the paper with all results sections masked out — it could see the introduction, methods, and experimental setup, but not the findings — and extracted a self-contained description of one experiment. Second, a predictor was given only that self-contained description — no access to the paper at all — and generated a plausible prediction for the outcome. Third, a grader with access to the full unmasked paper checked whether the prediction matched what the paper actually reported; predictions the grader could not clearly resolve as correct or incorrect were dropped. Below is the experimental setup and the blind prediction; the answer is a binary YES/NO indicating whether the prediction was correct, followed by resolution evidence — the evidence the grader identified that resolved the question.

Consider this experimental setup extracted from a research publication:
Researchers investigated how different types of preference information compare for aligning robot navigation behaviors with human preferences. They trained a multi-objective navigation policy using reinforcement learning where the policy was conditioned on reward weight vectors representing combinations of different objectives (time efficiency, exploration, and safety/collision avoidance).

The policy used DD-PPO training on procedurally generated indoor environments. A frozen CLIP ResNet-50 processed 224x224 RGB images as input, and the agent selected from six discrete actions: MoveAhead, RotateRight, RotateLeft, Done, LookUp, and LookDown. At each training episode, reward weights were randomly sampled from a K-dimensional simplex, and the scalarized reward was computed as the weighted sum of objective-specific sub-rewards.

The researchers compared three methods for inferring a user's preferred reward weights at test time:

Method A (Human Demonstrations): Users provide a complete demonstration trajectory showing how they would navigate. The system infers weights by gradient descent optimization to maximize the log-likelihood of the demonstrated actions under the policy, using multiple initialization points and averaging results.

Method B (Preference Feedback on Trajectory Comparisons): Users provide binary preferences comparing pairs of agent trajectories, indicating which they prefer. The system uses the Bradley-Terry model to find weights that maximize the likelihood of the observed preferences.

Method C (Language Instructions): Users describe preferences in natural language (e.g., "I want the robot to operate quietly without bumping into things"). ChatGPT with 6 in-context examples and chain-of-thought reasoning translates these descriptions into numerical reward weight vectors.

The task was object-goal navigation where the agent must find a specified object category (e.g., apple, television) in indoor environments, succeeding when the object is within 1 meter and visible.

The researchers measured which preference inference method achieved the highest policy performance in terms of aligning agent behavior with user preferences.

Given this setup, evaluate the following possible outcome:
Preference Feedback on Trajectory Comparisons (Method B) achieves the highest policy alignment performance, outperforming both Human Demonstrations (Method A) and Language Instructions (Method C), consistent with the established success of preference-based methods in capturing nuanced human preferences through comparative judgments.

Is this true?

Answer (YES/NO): YES